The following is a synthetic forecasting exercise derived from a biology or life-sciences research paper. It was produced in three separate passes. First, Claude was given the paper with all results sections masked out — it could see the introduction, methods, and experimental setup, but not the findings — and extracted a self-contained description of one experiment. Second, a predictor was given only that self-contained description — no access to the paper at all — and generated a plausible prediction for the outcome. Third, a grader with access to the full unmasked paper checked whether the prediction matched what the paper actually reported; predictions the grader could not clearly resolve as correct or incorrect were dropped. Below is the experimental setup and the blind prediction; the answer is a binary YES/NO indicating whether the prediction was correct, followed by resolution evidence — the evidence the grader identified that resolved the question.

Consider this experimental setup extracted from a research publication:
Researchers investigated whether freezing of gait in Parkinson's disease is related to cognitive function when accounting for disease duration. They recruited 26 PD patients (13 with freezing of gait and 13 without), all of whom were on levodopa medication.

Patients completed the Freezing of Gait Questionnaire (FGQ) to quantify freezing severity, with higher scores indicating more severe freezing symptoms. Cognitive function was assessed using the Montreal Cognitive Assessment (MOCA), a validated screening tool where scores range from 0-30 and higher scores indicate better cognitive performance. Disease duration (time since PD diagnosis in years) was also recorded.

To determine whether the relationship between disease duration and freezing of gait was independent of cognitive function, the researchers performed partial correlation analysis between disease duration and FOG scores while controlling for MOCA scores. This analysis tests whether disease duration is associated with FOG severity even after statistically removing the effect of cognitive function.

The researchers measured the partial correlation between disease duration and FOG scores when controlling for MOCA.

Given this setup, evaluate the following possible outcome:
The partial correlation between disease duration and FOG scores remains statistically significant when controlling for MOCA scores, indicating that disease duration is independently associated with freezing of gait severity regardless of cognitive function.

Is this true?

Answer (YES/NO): YES